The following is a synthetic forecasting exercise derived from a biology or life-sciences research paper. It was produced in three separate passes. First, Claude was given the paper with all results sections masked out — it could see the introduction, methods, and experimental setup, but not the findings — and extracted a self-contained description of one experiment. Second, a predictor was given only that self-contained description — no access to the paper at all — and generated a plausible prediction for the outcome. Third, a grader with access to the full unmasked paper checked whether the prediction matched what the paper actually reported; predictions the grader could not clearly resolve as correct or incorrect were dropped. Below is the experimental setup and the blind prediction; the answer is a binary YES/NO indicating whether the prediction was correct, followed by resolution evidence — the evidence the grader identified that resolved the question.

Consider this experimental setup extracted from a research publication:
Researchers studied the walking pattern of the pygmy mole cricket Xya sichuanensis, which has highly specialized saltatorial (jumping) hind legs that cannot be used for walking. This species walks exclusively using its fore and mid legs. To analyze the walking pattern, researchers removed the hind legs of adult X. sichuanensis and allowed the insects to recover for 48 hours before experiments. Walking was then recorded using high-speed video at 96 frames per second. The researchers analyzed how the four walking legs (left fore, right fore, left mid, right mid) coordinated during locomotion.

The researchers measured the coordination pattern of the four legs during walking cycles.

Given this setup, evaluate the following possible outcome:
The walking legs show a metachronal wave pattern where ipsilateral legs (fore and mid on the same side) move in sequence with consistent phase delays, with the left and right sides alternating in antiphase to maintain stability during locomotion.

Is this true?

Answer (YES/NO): NO